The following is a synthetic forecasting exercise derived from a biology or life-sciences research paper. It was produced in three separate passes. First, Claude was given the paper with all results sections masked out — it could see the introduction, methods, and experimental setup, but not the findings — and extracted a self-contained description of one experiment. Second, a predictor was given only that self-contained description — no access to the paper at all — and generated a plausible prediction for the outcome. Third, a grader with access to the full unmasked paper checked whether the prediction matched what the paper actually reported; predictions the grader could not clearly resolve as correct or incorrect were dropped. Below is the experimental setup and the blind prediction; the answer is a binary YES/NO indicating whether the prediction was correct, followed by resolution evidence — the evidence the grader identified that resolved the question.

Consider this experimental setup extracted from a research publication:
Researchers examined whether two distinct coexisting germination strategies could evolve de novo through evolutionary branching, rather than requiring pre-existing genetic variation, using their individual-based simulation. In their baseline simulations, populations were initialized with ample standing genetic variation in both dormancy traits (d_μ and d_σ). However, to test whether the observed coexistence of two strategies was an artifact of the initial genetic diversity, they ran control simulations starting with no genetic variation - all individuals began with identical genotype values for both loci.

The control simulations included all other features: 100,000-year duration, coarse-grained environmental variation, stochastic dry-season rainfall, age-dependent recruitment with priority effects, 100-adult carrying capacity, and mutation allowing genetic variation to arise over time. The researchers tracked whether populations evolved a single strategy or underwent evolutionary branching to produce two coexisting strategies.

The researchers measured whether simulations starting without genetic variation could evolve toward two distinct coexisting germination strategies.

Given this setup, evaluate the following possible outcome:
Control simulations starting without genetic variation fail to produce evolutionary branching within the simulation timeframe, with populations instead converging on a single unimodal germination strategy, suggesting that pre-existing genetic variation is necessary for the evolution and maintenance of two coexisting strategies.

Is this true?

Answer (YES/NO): NO